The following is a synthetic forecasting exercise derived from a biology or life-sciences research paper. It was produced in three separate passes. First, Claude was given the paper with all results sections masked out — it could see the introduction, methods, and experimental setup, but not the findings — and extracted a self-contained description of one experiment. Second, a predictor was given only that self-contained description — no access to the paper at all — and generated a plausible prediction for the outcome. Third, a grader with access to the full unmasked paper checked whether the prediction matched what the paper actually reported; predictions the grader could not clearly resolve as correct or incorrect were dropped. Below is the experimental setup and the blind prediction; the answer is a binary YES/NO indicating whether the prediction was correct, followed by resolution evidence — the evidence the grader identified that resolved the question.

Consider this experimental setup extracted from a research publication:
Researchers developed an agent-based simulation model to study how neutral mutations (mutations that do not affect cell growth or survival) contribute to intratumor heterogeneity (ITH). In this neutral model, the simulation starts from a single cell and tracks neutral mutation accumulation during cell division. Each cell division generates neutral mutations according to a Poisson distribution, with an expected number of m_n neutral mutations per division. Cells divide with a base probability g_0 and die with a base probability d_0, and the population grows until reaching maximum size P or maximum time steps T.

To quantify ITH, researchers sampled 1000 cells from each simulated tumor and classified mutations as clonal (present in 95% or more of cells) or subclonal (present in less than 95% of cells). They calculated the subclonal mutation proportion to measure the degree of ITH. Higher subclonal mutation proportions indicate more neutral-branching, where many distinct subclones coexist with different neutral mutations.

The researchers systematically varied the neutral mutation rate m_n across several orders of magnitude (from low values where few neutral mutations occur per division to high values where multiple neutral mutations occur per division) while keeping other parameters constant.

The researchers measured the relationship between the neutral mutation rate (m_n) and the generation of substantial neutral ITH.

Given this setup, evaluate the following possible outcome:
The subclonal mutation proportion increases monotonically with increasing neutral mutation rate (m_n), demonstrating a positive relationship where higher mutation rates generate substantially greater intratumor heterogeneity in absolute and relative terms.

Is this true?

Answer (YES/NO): YES